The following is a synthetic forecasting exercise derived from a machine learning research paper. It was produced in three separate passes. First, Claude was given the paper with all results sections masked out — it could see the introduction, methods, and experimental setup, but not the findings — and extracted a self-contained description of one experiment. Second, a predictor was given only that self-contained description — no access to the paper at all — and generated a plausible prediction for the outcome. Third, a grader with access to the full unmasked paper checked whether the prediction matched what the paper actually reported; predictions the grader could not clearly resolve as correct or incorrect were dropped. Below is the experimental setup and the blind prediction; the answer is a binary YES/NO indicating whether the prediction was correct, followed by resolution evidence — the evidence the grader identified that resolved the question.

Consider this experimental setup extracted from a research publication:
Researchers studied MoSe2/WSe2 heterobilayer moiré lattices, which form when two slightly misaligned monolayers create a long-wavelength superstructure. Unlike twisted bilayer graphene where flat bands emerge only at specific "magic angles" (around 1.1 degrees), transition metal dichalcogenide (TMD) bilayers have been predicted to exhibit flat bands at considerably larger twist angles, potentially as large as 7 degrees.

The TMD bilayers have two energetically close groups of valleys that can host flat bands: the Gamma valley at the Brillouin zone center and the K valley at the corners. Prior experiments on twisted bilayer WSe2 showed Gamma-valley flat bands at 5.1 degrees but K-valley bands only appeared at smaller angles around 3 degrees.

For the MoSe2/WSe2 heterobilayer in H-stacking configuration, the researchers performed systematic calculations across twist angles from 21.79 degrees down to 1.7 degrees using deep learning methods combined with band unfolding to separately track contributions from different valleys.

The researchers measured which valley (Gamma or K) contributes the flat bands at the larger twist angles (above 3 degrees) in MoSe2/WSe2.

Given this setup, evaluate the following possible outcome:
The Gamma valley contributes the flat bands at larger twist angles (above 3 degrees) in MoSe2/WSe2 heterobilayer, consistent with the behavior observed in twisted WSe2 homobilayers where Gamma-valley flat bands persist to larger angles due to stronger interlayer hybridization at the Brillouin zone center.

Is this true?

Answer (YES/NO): YES